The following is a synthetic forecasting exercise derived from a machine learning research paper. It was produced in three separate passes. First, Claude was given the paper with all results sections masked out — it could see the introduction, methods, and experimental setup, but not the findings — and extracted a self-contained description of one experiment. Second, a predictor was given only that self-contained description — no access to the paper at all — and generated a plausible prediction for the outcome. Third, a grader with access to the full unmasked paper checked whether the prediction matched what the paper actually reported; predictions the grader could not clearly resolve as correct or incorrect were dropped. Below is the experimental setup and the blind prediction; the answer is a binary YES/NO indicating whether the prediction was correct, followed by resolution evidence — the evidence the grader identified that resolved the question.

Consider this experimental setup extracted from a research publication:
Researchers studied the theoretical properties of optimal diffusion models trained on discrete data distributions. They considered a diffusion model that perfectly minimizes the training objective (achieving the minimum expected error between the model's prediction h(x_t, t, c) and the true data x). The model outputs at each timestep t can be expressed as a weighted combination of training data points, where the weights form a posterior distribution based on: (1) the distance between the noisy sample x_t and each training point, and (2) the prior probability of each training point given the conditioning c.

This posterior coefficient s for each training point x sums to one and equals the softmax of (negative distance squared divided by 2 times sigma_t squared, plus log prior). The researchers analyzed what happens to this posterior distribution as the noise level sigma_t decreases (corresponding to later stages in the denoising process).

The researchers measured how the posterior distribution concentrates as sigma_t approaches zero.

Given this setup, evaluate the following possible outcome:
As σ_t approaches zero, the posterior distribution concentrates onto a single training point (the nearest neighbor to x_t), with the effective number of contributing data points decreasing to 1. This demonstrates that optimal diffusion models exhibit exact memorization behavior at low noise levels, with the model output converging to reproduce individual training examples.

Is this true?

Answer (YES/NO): YES